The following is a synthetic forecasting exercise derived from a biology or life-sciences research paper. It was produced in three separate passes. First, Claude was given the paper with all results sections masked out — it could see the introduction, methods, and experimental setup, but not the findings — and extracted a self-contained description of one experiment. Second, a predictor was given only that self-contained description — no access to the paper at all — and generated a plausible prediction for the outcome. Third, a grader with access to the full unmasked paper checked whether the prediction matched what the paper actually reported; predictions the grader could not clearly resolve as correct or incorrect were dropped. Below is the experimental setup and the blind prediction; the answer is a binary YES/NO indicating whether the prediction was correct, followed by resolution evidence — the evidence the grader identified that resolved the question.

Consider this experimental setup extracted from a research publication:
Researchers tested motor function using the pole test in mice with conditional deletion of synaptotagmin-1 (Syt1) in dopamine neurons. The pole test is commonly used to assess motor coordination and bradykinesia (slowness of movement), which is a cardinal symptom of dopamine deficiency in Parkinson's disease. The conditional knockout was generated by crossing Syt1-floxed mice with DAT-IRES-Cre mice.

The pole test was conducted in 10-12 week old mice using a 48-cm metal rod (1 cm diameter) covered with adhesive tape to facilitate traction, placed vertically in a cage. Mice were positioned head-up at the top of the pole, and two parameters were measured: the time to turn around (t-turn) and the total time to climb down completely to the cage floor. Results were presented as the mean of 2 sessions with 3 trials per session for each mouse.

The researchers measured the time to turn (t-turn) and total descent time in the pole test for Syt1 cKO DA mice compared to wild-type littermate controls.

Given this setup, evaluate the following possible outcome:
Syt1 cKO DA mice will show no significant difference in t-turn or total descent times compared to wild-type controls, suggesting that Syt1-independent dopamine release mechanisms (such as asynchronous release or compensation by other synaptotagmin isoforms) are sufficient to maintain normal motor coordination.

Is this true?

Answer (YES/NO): YES